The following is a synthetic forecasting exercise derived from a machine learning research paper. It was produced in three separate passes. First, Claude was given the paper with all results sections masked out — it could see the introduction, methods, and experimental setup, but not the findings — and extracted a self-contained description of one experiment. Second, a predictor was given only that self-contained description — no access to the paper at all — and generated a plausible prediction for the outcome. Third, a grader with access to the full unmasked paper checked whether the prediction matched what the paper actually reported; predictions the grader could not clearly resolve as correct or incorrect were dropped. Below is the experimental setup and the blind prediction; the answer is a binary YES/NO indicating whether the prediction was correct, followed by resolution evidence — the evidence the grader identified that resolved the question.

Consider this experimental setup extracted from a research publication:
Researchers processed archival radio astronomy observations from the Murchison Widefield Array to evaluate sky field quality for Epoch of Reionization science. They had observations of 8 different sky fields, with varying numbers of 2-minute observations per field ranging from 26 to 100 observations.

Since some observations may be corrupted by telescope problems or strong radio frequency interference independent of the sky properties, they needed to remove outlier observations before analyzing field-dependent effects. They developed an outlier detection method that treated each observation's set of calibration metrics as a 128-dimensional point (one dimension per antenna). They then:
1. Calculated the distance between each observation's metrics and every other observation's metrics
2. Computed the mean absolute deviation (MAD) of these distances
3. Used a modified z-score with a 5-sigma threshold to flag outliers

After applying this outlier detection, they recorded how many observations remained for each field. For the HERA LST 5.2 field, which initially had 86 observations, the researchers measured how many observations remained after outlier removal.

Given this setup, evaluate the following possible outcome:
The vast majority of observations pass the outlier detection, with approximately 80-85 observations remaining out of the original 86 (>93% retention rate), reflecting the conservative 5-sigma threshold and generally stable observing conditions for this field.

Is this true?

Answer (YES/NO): NO